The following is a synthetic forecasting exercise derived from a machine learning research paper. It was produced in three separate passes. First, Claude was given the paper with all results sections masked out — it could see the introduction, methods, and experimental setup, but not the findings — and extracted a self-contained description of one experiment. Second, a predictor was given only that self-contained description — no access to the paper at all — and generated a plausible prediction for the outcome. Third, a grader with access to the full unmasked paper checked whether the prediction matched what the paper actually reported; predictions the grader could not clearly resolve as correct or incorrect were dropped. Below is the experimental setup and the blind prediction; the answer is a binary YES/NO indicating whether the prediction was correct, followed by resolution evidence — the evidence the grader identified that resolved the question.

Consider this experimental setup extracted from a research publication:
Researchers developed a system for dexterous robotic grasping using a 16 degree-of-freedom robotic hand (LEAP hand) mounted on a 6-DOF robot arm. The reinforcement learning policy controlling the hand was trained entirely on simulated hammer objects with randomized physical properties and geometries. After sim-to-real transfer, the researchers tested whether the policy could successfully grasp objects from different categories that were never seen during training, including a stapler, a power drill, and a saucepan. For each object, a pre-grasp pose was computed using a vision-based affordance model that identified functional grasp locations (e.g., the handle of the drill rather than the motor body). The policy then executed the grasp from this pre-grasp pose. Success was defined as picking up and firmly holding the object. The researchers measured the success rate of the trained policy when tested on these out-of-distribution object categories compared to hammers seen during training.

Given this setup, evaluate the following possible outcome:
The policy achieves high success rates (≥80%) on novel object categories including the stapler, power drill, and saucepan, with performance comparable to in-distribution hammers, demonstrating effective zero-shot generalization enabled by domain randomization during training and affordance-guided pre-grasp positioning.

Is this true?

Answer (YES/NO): NO